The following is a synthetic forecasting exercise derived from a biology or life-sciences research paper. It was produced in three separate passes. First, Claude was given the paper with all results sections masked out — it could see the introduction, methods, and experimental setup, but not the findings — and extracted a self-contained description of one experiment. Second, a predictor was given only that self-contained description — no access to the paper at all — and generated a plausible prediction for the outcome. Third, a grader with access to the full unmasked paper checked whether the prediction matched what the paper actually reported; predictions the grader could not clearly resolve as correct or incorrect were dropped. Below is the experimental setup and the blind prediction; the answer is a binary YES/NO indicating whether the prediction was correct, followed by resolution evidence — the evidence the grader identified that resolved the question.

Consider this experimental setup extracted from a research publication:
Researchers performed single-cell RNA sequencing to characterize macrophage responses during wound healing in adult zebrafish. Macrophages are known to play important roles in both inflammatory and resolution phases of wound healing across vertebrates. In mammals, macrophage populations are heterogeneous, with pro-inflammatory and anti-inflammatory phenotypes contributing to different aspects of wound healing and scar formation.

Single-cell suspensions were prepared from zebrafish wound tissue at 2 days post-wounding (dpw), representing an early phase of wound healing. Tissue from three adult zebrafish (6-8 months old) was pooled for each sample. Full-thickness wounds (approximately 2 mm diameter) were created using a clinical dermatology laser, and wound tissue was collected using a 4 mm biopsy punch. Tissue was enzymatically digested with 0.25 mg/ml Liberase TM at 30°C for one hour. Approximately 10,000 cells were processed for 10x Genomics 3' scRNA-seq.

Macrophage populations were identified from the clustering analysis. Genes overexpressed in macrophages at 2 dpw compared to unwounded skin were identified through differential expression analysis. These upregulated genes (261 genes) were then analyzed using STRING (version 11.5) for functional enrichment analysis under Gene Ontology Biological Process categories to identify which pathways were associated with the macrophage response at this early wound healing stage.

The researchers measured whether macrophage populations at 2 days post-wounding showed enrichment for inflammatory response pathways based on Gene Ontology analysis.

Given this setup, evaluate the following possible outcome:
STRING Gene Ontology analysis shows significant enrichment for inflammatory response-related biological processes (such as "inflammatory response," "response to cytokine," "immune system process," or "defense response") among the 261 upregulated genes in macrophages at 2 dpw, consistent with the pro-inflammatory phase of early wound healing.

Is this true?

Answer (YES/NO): YES